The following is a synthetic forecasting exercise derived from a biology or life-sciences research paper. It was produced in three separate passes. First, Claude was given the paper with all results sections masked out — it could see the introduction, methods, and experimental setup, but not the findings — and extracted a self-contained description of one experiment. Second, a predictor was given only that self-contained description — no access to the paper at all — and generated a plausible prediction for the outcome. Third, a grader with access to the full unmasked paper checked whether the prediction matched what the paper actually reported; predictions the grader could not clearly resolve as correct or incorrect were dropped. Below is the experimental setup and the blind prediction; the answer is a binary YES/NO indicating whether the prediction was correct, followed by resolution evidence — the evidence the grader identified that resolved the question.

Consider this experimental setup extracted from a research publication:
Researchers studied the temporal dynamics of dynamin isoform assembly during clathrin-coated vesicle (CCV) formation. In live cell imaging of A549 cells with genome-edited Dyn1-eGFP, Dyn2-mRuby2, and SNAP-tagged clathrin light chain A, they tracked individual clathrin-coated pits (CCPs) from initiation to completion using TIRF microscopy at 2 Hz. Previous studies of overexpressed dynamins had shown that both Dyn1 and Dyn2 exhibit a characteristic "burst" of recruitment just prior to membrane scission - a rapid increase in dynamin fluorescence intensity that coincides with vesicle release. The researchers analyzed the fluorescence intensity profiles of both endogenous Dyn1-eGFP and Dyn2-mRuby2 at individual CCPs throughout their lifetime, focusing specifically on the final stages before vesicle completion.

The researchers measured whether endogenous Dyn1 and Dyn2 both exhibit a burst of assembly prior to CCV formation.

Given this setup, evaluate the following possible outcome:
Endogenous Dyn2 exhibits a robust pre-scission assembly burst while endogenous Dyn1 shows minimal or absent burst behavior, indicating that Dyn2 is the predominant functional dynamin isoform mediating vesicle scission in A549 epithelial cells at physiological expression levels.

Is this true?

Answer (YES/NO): NO